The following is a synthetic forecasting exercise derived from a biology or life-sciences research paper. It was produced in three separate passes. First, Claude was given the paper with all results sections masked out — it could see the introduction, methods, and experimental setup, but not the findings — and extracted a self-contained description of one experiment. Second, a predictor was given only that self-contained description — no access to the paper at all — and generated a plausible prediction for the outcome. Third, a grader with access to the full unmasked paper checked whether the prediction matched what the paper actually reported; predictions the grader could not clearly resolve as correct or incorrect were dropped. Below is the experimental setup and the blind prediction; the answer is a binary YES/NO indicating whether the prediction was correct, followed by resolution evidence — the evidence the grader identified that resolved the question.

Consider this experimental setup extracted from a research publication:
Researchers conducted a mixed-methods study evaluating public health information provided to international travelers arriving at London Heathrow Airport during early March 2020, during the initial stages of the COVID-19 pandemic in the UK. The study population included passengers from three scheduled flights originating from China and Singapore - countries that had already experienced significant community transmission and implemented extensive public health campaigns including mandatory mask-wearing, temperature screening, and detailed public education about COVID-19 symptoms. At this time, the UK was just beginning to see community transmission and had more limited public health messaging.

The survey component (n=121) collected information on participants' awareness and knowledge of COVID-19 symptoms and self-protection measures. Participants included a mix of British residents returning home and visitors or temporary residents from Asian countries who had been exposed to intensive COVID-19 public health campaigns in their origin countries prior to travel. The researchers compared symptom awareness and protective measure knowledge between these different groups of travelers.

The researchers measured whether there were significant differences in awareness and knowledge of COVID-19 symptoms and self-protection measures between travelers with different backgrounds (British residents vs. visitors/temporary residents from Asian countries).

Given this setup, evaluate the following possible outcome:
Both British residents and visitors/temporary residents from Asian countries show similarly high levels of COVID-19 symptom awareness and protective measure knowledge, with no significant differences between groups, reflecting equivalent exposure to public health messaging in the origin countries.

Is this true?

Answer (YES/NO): YES